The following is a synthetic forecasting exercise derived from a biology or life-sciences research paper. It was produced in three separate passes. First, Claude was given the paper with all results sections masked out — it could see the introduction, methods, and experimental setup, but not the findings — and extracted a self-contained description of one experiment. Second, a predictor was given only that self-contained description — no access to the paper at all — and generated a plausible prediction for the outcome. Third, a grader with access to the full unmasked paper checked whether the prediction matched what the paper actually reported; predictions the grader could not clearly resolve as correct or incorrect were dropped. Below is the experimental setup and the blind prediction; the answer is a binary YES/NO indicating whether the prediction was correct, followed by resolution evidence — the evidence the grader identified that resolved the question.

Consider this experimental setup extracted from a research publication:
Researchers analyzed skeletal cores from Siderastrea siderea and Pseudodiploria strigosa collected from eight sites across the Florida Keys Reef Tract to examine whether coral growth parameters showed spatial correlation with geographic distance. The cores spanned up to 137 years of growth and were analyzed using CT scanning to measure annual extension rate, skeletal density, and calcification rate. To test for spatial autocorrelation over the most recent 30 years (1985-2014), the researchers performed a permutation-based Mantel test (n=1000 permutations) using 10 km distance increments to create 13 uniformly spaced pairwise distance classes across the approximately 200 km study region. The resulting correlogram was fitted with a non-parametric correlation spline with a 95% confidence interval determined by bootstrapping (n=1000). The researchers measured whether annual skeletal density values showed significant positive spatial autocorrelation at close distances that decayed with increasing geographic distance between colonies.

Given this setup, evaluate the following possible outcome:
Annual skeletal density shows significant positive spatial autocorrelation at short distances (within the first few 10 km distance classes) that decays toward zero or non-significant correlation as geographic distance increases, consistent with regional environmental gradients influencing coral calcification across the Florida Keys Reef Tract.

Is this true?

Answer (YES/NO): NO